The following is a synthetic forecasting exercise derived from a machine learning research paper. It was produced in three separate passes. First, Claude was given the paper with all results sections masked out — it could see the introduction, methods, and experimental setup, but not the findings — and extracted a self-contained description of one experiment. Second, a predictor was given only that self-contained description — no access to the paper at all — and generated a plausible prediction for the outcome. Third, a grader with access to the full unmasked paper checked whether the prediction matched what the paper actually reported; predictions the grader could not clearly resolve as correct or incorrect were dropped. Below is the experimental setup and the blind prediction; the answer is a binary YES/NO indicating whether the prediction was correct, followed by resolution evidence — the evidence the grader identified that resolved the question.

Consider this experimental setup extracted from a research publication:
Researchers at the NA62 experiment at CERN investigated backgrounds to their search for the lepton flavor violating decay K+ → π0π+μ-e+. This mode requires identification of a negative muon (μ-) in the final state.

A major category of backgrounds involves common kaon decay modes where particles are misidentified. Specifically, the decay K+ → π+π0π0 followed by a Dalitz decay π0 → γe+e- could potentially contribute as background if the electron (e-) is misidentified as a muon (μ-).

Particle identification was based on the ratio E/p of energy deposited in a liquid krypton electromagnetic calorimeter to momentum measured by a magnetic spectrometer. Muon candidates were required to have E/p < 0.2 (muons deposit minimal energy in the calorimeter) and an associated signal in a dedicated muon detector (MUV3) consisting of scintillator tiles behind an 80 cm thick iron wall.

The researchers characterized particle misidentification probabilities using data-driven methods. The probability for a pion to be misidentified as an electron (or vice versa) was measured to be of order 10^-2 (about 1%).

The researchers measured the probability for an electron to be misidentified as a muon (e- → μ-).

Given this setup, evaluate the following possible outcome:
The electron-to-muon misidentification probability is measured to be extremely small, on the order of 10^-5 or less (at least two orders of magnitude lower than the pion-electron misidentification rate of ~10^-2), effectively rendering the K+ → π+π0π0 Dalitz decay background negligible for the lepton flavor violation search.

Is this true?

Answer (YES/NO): YES